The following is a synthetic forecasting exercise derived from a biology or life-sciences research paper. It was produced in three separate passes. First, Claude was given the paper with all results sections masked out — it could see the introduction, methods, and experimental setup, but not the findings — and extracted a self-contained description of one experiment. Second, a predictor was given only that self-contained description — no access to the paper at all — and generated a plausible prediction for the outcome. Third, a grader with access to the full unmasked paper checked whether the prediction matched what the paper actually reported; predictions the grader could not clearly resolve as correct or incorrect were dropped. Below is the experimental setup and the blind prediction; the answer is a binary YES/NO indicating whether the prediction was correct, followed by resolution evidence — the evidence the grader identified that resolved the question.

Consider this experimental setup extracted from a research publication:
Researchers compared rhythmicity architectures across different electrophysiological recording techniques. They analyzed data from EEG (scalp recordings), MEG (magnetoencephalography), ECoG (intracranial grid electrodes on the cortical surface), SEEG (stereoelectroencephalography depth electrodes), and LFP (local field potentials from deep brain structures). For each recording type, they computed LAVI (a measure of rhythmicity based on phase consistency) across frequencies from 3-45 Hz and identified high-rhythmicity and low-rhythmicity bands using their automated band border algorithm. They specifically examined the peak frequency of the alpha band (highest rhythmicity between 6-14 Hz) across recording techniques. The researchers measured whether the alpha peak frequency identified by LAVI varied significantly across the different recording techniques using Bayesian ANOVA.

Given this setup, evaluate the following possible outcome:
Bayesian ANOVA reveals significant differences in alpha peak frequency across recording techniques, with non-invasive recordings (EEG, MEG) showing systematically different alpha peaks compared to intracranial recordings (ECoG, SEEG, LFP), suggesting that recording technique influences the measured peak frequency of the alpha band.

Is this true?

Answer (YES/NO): NO